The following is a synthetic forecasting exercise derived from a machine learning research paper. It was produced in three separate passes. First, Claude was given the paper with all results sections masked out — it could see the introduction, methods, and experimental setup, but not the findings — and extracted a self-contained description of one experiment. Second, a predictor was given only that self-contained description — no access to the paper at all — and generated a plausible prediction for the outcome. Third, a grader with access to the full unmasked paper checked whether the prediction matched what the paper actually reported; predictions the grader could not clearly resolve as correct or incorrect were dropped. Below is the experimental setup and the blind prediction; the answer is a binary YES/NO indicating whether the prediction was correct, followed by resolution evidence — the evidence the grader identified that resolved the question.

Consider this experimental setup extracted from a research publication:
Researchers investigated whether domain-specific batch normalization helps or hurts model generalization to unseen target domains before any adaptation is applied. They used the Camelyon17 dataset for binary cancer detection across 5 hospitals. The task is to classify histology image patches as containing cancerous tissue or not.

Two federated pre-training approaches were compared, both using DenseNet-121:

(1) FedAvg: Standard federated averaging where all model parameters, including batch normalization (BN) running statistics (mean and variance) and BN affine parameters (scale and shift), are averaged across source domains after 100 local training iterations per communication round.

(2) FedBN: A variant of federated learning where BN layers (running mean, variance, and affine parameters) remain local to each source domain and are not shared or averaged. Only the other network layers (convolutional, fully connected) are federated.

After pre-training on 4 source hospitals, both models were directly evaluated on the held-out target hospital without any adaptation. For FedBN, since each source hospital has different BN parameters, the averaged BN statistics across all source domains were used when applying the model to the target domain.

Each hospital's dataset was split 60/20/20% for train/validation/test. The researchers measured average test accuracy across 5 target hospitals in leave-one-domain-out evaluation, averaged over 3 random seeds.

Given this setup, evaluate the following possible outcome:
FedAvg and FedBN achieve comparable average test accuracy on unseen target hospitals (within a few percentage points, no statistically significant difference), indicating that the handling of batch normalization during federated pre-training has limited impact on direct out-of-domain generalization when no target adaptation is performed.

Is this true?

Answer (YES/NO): NO